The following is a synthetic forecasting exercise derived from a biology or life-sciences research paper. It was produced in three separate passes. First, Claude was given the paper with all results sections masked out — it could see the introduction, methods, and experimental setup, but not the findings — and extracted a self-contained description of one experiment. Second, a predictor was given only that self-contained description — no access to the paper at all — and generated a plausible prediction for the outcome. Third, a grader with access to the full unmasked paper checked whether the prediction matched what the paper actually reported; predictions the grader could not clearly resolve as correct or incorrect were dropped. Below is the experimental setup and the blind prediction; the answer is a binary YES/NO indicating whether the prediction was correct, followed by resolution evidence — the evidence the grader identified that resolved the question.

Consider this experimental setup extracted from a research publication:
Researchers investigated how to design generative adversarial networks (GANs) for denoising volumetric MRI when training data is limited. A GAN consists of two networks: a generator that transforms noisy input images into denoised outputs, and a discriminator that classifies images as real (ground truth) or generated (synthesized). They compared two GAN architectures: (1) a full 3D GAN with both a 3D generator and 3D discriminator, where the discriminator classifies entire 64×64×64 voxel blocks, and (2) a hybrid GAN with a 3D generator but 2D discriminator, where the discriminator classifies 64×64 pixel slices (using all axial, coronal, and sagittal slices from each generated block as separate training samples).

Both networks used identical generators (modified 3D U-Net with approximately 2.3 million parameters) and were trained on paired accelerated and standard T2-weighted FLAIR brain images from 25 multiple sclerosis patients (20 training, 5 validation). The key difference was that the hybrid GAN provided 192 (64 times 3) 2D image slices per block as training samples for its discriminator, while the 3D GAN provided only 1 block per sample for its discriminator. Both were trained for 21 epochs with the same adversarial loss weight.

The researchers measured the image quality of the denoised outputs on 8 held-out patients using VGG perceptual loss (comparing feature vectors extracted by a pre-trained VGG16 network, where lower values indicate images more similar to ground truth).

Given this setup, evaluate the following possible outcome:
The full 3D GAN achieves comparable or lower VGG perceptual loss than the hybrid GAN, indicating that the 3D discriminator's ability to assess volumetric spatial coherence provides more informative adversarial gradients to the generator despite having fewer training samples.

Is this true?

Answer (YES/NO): NO